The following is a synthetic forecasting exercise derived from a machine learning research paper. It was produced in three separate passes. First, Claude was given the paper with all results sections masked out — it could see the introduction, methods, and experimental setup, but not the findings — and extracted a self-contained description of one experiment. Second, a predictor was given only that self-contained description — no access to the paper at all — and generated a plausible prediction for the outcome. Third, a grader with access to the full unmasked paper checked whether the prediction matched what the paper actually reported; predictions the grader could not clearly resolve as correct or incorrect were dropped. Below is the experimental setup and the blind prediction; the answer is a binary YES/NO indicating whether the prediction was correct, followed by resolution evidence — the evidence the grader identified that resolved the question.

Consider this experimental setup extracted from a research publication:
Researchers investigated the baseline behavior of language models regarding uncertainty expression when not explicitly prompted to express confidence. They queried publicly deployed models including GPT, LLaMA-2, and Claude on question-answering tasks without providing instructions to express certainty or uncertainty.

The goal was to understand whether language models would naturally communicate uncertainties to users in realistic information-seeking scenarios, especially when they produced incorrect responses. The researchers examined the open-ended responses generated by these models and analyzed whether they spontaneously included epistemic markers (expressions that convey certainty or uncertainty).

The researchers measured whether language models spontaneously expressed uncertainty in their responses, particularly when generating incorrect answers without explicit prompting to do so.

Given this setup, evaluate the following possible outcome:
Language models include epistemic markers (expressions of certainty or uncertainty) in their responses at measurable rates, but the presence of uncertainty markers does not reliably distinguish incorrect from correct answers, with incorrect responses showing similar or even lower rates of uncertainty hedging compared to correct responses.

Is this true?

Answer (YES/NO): NO